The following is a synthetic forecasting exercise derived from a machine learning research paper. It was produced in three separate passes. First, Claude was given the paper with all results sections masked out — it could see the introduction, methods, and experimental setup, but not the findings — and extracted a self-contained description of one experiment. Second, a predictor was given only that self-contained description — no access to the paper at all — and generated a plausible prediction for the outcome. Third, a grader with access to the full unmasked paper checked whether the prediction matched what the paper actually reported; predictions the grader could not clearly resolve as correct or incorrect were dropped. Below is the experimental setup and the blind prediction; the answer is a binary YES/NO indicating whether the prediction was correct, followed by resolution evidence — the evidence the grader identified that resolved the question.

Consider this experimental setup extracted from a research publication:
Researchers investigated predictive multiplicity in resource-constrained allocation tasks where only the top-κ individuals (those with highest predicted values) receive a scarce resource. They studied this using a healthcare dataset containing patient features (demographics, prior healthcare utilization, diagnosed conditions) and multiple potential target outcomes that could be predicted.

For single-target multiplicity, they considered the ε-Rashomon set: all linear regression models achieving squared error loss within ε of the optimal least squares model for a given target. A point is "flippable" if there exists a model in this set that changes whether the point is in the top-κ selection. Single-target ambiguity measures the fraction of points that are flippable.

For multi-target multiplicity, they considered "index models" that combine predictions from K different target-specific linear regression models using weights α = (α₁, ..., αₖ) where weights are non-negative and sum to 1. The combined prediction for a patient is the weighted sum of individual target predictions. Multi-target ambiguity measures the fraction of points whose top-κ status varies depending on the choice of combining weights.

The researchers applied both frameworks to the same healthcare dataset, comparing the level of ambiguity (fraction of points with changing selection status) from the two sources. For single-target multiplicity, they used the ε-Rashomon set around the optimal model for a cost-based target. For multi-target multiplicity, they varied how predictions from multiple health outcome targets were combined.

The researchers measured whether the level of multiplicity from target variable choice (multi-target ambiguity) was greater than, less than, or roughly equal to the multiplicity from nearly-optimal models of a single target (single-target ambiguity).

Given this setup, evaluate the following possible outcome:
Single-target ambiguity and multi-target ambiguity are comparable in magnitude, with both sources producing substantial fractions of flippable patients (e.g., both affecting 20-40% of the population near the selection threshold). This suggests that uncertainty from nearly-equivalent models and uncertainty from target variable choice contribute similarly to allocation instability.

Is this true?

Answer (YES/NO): NO